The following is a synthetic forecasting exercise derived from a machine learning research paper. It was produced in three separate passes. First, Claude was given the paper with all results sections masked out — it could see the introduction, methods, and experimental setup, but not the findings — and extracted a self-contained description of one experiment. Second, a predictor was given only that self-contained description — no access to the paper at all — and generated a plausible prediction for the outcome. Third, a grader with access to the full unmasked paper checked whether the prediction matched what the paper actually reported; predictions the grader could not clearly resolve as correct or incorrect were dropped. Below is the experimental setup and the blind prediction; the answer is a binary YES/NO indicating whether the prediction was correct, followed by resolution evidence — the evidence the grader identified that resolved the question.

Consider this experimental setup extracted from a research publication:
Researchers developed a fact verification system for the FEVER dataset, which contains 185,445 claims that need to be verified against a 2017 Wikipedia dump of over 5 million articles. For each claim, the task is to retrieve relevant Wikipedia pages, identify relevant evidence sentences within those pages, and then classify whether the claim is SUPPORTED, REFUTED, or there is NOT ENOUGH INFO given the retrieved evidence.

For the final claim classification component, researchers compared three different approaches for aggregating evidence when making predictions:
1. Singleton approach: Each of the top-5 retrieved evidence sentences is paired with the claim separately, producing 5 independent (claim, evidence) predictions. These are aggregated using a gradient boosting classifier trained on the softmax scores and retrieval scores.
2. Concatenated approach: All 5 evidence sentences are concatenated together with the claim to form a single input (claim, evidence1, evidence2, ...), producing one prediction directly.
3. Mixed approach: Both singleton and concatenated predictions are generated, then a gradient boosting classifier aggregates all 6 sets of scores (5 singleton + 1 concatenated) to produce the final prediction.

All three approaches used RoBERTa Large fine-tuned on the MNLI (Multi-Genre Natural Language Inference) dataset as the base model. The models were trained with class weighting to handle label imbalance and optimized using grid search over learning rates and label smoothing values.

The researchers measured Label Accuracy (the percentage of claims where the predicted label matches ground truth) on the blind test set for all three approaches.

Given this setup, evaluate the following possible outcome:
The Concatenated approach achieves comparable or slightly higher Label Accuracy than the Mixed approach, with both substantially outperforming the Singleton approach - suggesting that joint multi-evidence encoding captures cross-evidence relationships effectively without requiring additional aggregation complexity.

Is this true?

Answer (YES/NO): NO